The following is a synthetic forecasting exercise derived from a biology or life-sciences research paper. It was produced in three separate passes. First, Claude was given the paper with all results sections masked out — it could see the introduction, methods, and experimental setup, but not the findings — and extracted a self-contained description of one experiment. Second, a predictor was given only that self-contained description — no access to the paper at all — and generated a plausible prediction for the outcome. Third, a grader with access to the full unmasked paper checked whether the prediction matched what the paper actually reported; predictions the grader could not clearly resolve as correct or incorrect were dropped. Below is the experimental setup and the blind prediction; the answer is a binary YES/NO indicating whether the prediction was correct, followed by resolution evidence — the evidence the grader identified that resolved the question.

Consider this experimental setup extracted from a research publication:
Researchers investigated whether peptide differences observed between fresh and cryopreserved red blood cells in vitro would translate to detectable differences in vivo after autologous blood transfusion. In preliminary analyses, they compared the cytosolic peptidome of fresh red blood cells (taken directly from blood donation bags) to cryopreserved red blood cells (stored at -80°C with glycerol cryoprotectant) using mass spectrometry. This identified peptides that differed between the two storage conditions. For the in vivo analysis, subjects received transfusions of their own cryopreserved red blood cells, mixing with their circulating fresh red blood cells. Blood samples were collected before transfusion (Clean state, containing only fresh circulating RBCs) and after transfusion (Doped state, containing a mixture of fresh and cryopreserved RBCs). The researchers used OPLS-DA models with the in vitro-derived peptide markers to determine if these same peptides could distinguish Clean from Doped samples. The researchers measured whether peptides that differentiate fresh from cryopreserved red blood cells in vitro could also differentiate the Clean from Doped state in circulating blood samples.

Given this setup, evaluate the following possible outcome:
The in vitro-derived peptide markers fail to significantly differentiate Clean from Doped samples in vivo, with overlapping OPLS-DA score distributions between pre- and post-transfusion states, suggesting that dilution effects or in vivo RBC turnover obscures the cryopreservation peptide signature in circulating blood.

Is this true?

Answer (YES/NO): YES